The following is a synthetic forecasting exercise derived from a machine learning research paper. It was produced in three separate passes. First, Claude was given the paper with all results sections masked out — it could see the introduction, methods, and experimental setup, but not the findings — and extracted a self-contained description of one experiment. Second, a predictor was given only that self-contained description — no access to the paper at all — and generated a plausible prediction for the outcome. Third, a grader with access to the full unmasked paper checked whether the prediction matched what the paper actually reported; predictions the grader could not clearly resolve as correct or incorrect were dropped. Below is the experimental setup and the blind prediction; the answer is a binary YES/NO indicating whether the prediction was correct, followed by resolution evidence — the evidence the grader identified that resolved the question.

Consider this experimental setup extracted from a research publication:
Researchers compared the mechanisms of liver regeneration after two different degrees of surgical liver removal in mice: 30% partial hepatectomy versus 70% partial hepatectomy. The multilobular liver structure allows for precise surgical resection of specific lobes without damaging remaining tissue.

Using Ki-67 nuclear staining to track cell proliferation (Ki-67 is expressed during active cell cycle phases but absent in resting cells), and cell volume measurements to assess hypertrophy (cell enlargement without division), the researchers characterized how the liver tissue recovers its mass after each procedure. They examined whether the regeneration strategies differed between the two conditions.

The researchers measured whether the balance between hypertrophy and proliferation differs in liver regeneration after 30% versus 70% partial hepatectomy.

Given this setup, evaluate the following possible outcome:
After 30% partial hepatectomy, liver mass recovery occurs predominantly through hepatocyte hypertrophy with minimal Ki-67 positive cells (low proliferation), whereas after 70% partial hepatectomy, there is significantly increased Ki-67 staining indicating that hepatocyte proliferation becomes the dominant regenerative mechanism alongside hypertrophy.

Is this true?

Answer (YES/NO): NO